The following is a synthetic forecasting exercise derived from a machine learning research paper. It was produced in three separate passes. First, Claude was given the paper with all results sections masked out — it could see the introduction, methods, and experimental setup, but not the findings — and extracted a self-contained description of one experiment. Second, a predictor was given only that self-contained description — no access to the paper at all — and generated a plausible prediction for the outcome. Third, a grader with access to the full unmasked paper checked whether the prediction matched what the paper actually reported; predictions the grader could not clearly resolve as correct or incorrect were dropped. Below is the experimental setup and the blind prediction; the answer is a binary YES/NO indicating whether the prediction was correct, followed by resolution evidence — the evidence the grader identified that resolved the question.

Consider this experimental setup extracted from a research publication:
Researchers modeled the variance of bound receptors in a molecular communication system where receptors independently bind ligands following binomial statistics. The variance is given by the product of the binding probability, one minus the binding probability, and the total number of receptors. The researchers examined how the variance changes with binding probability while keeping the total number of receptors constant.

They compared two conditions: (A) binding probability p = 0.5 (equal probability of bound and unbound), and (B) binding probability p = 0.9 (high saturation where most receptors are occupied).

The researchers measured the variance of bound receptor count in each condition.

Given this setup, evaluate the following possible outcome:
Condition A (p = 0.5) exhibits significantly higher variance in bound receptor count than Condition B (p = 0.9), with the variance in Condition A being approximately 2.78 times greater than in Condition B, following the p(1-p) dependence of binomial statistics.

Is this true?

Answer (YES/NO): YES